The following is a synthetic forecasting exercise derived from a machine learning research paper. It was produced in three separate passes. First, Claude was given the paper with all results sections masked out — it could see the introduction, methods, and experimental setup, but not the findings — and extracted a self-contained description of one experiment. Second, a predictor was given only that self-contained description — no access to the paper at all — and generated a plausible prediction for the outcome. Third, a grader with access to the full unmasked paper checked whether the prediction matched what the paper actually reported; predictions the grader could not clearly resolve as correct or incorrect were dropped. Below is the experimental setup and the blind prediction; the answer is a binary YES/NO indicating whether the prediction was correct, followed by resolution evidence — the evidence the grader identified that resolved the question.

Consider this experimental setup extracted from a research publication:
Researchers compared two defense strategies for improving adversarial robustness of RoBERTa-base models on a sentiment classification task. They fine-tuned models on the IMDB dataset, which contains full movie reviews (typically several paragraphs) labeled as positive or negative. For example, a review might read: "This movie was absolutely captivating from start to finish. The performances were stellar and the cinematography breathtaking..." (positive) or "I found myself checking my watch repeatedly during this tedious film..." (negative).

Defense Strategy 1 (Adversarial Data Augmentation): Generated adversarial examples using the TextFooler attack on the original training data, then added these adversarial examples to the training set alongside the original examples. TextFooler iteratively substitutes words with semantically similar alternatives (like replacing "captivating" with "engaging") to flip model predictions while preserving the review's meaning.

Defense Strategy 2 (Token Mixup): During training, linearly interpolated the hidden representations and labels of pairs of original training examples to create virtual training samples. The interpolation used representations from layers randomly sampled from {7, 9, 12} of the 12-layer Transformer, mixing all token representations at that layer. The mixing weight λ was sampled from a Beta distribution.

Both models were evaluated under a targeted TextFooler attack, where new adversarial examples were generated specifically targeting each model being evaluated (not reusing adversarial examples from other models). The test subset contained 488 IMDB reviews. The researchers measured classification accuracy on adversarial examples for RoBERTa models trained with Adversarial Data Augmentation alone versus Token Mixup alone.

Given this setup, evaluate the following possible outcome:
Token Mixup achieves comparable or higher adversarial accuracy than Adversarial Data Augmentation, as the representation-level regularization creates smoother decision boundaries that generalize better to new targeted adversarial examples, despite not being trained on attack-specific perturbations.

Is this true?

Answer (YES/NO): YES